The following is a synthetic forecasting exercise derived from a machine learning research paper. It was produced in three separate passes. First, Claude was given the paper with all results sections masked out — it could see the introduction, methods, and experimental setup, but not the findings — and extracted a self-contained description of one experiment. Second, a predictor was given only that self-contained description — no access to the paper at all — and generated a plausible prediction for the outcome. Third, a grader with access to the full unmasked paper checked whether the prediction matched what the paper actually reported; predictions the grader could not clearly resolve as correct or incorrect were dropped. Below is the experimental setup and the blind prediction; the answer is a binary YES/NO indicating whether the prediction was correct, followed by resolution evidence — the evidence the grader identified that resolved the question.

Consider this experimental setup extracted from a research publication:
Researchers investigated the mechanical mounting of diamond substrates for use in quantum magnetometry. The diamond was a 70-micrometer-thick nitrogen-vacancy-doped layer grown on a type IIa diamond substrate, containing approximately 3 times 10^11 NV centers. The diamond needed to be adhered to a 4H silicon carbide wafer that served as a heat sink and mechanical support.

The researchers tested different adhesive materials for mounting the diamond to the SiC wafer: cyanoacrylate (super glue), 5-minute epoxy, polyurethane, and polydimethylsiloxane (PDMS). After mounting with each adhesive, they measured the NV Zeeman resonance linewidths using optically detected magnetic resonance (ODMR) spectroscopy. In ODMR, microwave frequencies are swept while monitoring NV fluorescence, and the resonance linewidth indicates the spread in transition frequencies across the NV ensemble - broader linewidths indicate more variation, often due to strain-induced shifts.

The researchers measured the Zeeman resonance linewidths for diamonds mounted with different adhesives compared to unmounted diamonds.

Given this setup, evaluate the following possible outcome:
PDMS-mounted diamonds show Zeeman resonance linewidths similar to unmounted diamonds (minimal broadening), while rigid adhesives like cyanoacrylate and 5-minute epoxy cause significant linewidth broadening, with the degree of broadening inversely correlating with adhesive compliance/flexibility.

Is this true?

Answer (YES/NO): NO